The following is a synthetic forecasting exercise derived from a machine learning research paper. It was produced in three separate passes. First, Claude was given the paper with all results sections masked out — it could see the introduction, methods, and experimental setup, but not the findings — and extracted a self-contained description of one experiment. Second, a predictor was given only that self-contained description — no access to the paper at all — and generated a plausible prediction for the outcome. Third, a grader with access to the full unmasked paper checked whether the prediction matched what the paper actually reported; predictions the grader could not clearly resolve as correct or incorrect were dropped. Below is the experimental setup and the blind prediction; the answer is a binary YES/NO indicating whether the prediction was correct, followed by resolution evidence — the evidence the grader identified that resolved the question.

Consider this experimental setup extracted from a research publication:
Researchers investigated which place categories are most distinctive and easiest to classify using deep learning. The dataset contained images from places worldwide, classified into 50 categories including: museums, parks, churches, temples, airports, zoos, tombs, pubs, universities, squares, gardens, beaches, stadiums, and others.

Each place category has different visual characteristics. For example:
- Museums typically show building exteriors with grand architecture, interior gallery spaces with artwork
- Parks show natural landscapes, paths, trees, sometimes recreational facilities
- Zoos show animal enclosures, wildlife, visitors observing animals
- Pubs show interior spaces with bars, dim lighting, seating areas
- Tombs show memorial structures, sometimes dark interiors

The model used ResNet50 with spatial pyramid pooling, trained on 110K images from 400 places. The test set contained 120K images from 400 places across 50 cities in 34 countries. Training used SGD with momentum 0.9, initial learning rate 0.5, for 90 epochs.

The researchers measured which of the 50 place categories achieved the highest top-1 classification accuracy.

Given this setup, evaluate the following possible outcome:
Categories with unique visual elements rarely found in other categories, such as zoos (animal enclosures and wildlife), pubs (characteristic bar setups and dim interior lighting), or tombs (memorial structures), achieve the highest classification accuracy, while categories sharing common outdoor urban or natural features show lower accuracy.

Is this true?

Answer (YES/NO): NO